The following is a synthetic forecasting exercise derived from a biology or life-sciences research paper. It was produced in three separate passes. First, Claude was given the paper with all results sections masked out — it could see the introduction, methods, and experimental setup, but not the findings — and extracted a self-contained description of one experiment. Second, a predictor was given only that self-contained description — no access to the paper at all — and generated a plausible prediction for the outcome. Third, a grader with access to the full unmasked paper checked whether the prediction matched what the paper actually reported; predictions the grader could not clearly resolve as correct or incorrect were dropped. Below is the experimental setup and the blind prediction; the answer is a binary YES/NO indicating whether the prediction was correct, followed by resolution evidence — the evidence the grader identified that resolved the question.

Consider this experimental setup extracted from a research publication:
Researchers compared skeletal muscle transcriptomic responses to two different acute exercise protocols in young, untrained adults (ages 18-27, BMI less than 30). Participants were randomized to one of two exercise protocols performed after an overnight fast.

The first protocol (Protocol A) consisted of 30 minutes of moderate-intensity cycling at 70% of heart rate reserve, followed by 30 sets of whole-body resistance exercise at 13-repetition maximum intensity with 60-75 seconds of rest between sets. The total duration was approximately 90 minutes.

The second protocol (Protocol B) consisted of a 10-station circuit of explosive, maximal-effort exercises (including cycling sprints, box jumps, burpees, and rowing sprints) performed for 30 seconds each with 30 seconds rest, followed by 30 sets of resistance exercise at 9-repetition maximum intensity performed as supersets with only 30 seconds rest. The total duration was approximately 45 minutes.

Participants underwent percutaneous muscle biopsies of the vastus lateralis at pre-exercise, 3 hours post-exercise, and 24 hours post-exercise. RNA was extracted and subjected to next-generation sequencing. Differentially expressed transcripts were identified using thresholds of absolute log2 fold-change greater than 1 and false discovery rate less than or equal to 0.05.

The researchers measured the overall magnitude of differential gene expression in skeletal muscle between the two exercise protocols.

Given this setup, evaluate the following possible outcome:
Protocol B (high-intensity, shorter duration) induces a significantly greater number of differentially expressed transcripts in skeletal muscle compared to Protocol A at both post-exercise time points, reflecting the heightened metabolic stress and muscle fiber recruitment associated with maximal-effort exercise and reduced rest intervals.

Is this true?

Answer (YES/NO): NO